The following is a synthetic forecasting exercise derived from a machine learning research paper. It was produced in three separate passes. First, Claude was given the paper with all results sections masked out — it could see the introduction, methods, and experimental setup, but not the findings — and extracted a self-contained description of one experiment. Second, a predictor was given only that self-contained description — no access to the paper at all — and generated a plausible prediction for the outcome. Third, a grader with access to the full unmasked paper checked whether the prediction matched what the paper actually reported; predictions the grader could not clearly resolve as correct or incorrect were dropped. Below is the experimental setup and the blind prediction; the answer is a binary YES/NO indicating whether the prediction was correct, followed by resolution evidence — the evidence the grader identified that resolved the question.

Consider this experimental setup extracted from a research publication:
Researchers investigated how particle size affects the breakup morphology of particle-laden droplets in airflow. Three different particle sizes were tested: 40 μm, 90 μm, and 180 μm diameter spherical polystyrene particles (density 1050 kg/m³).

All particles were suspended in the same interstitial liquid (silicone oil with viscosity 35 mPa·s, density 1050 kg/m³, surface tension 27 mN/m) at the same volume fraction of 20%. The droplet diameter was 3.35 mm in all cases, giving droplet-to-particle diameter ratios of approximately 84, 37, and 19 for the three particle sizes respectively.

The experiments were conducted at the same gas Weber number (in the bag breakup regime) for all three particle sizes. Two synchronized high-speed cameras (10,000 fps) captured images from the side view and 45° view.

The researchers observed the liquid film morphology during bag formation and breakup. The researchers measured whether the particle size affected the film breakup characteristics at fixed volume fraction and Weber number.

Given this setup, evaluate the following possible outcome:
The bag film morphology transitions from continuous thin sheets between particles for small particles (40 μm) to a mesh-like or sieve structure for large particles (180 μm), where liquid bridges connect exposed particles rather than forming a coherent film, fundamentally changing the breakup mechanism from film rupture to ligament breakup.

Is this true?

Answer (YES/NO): NO